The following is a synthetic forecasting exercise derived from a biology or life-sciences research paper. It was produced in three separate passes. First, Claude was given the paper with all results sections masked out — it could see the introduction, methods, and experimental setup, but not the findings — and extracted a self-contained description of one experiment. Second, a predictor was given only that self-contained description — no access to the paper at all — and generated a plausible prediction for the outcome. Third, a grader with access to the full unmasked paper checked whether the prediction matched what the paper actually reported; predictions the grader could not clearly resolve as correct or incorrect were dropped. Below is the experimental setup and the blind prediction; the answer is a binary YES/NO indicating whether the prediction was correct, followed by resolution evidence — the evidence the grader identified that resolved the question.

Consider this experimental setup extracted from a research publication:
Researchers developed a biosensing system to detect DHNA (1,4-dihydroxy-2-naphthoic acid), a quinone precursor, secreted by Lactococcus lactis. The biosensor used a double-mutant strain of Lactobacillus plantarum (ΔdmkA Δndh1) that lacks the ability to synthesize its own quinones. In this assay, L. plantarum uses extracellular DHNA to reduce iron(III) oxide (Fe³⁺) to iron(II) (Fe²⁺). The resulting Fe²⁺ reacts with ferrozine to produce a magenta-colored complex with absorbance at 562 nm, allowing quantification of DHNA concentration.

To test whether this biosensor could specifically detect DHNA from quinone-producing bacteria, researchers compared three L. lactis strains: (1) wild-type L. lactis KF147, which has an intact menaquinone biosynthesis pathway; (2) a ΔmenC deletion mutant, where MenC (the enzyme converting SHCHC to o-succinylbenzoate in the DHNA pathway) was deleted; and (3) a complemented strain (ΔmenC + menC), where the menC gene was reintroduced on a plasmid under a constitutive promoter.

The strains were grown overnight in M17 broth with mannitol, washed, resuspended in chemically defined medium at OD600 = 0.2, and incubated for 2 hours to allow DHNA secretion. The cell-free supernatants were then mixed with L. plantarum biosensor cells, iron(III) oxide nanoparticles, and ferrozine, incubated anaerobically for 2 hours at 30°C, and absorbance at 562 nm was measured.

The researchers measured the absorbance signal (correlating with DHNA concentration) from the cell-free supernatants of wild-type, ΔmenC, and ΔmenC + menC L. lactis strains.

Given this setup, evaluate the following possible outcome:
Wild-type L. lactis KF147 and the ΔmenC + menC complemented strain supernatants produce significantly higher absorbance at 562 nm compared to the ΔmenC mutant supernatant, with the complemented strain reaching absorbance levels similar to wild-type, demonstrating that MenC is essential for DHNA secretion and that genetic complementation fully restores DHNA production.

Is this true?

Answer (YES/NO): YES